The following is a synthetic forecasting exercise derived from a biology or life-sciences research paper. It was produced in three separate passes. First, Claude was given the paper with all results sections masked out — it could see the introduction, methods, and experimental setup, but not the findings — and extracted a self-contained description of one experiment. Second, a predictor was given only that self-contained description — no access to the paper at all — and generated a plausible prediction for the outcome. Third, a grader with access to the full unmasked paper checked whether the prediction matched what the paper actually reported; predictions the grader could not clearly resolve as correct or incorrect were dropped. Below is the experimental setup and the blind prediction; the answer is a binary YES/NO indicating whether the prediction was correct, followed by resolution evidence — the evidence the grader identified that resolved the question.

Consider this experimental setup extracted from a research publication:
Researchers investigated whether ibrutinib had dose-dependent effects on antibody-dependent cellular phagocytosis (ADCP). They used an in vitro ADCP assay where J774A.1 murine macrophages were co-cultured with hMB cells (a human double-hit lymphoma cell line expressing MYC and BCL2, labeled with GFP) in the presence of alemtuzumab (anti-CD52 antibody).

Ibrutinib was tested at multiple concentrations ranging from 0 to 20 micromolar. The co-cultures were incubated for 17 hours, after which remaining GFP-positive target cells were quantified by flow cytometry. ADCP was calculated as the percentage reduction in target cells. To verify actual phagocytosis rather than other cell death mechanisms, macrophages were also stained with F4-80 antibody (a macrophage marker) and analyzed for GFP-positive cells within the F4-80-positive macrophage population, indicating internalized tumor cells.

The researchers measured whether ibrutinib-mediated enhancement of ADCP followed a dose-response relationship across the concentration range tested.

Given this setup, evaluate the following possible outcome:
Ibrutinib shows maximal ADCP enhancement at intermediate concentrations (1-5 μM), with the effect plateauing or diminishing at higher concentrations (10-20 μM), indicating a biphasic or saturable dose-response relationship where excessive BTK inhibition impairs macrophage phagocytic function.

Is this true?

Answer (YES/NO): NO